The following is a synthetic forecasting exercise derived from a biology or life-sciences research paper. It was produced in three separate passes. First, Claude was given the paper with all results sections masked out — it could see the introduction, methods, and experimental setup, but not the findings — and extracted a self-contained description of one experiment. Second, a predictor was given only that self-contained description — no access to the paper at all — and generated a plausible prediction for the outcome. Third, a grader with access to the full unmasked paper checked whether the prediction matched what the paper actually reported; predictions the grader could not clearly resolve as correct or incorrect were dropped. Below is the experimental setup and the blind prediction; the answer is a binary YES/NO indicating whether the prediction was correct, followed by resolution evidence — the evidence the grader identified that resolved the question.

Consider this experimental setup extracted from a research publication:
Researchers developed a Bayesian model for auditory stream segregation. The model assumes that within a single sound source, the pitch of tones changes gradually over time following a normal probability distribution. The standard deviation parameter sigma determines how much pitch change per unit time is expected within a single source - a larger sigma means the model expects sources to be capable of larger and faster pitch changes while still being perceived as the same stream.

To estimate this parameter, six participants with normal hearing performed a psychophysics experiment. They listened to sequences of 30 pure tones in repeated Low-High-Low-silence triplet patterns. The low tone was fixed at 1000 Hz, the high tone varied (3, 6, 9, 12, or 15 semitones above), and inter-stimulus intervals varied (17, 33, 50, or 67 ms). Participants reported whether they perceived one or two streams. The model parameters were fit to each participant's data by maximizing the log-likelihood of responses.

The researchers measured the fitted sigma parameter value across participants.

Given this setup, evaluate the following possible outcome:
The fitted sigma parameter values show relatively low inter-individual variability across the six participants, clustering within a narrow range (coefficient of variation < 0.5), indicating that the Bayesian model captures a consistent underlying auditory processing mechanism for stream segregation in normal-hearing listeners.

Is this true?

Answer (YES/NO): YES